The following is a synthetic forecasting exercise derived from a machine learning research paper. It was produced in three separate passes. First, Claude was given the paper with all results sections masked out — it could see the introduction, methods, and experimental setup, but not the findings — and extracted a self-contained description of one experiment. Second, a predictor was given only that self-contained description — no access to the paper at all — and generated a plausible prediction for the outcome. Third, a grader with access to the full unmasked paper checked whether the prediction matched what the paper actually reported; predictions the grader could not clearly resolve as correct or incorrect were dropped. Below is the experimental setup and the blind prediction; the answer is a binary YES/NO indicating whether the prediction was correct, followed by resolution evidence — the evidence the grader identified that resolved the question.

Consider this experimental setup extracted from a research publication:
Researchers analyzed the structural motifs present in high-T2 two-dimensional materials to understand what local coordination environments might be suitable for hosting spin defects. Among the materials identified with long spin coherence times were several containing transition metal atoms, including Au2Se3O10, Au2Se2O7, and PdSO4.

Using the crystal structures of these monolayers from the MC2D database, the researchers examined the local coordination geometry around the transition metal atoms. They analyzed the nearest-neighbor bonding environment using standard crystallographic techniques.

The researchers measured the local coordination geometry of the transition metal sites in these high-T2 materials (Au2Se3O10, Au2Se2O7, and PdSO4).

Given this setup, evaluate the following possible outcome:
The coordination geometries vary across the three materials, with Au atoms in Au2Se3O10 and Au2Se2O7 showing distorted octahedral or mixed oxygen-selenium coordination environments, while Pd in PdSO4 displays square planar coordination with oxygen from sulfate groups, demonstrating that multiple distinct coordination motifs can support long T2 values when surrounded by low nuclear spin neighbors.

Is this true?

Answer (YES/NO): NO